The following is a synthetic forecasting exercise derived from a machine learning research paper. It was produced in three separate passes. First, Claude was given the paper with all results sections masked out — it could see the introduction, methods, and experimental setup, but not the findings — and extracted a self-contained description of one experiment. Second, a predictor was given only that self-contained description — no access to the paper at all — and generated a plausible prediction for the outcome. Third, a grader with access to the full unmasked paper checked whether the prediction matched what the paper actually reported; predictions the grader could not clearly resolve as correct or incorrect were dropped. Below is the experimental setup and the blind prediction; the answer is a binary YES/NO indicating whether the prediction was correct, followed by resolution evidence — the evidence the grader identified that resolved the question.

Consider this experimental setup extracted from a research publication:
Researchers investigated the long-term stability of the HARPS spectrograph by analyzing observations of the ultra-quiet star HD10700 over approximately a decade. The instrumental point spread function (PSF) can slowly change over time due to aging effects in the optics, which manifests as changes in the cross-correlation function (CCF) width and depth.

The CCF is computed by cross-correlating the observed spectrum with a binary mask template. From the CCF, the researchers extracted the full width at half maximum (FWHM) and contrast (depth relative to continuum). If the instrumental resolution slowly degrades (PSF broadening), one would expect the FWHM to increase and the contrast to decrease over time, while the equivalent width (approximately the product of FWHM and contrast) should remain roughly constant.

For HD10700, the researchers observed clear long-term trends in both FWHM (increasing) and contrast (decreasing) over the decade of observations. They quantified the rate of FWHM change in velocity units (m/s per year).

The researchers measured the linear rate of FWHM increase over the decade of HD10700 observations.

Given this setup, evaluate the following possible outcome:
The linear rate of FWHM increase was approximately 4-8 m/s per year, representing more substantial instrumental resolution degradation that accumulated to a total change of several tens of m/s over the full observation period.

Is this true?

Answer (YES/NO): NO